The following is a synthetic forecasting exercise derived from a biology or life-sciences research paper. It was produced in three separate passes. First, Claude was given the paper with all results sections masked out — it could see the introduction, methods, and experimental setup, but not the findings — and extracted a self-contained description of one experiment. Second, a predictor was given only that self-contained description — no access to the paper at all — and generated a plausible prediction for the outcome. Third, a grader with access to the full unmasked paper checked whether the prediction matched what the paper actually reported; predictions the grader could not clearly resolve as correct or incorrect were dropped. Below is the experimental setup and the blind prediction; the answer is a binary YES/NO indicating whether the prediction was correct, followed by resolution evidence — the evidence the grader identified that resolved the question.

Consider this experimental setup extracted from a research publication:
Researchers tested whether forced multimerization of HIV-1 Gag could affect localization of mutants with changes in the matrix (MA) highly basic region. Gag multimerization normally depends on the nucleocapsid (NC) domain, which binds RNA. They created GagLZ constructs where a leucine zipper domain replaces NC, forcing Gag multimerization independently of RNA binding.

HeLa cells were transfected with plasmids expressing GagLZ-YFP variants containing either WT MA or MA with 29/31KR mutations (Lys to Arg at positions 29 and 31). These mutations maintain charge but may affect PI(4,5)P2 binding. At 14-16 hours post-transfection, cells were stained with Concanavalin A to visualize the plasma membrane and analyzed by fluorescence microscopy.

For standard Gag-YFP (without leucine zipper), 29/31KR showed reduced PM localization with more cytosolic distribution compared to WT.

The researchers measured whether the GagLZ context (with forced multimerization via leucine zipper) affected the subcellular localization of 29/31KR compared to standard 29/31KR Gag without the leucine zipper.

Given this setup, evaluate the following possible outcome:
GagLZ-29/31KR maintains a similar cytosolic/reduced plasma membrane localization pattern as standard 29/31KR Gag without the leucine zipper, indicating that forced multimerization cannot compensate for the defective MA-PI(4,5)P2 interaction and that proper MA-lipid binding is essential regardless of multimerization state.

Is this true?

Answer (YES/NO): NO